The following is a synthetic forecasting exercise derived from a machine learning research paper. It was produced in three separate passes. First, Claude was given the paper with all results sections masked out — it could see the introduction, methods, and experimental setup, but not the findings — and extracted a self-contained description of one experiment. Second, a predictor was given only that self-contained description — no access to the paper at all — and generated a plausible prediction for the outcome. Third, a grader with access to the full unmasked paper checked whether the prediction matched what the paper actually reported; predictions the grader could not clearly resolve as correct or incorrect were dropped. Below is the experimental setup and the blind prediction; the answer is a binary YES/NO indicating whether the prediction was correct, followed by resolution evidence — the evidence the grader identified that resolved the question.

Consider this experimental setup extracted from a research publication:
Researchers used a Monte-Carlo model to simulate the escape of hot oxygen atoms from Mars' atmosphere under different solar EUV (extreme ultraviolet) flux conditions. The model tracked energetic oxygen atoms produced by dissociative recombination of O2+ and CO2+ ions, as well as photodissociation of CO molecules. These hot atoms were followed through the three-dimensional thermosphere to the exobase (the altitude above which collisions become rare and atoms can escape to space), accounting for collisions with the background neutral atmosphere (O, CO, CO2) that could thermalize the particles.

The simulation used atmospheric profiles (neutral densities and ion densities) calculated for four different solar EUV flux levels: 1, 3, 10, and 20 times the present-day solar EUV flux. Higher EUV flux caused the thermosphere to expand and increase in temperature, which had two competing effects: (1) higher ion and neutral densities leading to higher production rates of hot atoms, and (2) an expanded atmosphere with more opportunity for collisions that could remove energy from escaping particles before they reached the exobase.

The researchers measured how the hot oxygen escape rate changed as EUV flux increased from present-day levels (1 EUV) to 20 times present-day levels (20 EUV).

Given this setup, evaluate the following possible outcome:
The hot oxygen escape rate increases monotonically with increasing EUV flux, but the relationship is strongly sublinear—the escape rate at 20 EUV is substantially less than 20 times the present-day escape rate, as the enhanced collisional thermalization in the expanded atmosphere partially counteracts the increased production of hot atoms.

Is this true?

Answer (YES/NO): NO